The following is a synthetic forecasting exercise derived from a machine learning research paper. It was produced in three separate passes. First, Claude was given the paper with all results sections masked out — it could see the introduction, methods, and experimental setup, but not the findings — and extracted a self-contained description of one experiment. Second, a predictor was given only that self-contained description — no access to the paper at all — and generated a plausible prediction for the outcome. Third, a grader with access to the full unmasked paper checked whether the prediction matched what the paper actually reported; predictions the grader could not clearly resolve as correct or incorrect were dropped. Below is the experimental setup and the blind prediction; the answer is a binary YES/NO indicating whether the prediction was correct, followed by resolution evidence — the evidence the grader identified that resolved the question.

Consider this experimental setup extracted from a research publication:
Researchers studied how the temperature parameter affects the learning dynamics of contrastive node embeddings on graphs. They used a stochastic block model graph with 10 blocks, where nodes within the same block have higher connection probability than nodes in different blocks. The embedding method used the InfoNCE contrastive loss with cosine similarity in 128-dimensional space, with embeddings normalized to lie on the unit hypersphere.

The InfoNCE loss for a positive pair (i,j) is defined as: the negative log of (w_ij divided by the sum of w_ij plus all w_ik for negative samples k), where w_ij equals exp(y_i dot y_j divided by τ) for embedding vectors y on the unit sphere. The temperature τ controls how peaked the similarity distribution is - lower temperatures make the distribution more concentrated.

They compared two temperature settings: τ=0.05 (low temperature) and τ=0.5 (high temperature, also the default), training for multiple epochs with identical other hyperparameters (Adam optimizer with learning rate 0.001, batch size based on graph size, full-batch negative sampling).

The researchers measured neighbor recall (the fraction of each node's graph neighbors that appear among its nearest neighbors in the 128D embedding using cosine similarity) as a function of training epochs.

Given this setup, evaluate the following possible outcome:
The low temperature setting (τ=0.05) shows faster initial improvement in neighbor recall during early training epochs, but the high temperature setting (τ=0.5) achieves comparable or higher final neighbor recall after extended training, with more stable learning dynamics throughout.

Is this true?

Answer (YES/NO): NO